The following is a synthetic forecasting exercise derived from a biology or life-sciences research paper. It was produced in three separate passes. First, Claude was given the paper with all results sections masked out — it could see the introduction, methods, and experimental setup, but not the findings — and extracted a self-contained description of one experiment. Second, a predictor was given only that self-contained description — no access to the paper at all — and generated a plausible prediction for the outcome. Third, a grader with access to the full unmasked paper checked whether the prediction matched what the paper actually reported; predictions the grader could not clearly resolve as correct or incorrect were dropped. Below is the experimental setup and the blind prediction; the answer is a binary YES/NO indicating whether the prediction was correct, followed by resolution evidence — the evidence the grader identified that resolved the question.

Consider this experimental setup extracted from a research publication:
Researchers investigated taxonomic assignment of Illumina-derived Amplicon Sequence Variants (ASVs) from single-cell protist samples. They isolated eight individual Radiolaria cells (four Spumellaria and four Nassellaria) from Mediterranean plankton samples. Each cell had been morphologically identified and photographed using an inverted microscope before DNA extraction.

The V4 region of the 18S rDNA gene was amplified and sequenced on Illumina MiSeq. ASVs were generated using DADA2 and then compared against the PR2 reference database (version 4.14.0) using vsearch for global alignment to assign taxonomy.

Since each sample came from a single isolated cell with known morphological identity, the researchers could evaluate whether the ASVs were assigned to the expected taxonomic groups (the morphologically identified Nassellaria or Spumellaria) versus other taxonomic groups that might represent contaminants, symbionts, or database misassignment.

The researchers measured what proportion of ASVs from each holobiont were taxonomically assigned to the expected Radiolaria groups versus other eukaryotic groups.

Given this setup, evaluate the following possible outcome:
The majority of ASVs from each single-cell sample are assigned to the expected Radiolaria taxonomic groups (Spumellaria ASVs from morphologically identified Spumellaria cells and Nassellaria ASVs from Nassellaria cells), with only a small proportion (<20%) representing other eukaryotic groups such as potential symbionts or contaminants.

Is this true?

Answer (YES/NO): NO